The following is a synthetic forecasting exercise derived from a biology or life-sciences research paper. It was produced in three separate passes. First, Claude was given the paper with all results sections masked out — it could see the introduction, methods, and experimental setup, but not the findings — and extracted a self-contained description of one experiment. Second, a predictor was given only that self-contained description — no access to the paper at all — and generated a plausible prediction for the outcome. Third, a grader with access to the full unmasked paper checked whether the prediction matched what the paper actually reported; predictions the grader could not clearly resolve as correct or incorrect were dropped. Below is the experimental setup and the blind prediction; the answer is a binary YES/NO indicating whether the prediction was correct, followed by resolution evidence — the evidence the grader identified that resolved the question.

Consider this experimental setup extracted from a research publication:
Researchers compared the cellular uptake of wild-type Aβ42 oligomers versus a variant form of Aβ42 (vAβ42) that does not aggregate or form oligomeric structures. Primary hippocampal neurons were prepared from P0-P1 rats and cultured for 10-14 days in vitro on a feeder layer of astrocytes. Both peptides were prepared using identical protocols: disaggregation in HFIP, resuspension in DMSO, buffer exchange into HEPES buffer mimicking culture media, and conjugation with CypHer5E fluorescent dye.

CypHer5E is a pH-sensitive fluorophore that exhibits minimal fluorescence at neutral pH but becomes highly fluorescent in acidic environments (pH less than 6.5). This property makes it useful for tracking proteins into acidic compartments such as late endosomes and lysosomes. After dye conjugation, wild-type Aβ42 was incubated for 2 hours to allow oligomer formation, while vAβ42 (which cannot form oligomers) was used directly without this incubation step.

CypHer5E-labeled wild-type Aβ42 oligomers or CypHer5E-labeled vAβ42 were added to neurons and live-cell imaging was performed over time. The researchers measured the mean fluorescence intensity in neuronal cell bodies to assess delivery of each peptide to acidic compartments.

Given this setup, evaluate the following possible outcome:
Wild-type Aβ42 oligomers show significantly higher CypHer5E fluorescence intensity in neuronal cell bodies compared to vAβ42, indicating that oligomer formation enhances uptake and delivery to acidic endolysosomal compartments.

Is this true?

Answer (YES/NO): YES